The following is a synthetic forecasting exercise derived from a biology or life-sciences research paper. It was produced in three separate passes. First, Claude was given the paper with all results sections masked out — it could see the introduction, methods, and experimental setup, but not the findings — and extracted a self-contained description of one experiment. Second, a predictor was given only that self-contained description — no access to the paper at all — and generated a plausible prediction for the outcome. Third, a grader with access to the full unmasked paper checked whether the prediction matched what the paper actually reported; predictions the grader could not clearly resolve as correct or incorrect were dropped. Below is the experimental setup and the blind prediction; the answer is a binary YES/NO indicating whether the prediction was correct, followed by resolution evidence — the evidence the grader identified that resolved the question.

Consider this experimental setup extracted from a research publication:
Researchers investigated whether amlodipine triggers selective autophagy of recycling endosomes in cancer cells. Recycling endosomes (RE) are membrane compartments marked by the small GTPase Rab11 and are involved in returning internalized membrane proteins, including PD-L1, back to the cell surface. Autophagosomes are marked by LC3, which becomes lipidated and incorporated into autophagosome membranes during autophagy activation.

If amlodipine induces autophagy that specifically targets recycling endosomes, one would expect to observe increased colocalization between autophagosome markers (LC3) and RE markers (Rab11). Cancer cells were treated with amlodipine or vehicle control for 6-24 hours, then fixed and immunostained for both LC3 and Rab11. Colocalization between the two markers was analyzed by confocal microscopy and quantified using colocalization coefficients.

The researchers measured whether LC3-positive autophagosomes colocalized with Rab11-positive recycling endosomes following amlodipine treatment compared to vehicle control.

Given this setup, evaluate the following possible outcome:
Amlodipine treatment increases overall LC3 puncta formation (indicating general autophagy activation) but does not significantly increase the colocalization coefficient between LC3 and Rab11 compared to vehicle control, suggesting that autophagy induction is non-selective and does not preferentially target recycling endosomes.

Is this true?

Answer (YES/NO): NO